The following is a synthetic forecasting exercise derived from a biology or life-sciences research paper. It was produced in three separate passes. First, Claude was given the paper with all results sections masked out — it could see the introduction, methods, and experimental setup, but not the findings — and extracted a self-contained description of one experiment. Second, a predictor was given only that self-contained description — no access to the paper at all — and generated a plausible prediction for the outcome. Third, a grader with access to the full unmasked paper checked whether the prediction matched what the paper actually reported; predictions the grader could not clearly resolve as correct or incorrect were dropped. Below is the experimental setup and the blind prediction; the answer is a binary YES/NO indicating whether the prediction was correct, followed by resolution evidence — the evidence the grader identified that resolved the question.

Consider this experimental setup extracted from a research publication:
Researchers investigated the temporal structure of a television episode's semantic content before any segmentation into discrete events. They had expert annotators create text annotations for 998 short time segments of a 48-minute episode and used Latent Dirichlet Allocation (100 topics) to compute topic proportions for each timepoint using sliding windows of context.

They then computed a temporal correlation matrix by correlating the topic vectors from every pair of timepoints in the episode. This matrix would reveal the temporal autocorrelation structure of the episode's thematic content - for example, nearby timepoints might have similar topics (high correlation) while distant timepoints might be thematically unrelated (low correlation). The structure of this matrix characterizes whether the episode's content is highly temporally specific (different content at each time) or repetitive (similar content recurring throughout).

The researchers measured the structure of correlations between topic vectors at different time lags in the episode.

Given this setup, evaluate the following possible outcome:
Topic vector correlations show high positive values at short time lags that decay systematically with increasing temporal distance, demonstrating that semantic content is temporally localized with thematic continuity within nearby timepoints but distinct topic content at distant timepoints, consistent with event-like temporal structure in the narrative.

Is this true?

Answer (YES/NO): NO